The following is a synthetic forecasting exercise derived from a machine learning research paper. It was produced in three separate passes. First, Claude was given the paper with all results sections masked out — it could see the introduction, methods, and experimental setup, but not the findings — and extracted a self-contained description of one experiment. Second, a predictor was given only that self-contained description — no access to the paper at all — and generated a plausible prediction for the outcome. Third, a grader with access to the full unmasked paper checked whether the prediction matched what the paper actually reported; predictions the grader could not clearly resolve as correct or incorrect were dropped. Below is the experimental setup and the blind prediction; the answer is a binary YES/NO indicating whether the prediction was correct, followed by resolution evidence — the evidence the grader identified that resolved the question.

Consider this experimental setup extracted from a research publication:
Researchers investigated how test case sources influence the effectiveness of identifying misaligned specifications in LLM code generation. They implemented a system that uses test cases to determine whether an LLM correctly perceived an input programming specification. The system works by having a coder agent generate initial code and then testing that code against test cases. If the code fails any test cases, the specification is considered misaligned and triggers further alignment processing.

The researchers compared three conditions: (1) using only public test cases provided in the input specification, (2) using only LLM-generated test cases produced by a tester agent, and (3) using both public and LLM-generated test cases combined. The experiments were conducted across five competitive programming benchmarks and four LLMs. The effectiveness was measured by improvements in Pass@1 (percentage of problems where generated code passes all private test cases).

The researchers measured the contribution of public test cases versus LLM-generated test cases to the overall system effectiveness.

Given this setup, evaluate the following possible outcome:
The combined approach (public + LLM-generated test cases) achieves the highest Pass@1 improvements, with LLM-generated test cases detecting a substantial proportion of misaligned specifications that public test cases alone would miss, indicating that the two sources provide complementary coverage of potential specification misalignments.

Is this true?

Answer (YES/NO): YES